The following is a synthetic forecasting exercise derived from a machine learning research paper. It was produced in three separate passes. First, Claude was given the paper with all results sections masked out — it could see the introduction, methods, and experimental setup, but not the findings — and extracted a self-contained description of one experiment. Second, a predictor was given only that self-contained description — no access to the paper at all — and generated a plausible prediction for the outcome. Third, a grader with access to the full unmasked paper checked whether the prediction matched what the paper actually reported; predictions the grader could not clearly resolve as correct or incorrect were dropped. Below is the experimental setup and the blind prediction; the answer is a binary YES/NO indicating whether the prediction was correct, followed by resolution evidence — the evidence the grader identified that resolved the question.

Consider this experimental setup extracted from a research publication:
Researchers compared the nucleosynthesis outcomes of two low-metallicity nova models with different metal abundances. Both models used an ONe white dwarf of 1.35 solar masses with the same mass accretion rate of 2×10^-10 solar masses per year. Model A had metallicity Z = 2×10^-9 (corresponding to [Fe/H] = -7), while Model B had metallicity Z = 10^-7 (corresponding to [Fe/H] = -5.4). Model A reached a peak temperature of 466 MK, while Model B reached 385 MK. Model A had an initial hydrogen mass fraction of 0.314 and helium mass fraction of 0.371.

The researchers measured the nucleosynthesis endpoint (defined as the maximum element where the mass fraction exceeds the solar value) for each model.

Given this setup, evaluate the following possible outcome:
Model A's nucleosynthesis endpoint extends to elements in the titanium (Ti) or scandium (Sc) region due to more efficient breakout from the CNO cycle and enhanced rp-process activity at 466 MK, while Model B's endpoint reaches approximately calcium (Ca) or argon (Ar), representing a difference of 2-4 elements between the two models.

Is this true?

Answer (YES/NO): NO